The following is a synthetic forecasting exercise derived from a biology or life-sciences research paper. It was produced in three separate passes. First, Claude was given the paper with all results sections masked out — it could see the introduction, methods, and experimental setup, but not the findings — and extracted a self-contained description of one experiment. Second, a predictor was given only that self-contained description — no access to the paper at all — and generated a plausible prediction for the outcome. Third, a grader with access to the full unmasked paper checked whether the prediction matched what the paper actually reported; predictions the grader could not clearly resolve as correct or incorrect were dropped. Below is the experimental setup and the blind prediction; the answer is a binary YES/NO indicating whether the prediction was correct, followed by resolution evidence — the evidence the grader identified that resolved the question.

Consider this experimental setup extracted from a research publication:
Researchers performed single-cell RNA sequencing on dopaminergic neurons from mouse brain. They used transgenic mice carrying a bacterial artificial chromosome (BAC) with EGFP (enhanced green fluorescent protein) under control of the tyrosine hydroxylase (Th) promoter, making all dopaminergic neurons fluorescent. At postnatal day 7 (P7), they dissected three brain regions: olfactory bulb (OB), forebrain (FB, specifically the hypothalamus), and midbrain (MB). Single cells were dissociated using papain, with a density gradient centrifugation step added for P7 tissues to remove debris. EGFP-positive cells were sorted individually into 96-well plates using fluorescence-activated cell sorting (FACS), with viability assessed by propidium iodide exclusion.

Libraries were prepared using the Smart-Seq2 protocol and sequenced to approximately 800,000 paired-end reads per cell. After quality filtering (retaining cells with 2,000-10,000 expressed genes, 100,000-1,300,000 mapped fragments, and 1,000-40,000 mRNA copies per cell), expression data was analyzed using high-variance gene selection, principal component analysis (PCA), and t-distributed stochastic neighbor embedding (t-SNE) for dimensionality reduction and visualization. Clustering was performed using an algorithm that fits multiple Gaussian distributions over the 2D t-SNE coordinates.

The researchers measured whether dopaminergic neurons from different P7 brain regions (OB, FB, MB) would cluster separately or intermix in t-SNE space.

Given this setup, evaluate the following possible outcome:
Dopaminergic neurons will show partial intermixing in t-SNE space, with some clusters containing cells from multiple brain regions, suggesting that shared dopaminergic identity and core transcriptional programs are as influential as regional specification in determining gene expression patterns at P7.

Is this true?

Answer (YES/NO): NO